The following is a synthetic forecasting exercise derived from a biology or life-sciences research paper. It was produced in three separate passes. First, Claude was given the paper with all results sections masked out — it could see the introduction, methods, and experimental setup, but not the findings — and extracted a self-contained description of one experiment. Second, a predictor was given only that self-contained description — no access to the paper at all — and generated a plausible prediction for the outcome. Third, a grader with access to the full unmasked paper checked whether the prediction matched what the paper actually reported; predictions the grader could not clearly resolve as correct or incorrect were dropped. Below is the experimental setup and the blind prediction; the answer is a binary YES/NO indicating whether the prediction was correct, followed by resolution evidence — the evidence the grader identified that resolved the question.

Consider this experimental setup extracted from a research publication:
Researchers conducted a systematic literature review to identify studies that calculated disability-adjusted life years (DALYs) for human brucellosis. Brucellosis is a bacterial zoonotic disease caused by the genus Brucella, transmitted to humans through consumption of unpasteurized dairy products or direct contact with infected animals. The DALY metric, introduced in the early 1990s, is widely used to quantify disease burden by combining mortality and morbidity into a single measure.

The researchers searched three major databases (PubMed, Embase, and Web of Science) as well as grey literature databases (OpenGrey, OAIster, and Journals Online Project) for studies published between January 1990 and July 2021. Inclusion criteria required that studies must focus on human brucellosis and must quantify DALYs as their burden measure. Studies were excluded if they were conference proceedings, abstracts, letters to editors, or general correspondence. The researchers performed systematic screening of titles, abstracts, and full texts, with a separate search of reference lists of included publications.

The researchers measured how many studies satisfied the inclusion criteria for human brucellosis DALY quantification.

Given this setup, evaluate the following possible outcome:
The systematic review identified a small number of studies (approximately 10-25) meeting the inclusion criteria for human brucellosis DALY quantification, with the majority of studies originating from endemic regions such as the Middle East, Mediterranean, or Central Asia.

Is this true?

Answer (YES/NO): NO